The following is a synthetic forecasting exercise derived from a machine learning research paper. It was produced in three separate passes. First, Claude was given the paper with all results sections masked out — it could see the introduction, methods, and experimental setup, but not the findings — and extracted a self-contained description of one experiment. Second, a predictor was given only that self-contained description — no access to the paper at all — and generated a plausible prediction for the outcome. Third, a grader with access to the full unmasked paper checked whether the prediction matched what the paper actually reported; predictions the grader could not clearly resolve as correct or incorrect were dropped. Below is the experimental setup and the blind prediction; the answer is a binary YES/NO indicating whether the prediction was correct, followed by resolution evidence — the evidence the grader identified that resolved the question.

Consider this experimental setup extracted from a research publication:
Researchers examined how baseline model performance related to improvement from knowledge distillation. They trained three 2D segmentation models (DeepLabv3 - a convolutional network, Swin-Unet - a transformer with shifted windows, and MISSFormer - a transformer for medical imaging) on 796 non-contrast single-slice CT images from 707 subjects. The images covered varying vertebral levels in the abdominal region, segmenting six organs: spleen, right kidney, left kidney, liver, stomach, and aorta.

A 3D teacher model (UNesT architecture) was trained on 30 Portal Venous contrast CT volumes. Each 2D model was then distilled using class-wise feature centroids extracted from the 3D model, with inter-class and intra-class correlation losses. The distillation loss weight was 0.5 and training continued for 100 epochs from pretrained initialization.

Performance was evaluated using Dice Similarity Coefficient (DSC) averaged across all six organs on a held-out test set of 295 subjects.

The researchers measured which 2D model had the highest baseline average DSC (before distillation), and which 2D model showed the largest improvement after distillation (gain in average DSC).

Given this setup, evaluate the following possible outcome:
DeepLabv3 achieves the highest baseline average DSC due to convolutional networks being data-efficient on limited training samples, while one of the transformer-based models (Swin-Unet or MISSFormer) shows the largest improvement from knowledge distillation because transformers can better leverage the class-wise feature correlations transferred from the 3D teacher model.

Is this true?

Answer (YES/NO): NO